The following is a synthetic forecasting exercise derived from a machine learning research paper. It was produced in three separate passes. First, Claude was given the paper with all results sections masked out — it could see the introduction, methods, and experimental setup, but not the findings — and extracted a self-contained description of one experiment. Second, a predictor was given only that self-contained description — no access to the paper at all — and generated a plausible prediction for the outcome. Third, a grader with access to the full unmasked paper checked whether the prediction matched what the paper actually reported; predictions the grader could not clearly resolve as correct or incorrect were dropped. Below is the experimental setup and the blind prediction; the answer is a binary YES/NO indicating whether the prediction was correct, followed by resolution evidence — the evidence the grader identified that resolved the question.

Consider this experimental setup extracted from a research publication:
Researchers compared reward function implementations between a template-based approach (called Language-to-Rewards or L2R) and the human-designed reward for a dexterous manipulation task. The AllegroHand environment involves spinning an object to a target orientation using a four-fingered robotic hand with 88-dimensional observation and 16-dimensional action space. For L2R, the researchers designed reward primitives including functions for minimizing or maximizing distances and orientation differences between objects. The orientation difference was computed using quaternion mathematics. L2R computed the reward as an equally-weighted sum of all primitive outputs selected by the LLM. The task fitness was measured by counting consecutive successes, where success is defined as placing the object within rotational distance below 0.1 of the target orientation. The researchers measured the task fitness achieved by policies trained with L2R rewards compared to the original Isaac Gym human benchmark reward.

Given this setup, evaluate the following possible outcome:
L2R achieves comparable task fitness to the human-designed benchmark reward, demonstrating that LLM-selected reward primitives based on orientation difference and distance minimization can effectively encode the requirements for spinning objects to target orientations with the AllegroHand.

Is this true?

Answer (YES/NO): NO